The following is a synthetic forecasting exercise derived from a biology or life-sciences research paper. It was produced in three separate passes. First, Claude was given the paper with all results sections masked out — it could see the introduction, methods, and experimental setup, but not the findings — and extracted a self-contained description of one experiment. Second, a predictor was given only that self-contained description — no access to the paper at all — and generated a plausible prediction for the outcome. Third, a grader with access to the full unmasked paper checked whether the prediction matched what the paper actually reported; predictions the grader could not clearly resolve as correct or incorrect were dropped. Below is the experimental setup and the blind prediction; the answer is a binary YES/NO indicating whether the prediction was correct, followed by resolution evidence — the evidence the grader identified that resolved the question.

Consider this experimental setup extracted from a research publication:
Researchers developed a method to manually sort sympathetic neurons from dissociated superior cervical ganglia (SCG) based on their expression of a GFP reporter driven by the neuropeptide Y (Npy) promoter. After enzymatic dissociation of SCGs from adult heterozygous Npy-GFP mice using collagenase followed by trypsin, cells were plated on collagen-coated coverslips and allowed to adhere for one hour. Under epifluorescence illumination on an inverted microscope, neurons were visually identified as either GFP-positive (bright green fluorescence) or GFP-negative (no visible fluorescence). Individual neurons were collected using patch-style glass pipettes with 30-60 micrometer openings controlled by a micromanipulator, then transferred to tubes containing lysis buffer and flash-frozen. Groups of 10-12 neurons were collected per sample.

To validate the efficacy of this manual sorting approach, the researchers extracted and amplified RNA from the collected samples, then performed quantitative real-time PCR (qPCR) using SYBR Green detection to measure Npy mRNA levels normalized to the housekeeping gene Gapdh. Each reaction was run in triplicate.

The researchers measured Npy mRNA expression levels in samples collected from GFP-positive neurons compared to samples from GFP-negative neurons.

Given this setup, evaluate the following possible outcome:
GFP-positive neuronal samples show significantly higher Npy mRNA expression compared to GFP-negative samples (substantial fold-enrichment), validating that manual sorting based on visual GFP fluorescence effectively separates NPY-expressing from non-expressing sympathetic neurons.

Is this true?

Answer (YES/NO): YES